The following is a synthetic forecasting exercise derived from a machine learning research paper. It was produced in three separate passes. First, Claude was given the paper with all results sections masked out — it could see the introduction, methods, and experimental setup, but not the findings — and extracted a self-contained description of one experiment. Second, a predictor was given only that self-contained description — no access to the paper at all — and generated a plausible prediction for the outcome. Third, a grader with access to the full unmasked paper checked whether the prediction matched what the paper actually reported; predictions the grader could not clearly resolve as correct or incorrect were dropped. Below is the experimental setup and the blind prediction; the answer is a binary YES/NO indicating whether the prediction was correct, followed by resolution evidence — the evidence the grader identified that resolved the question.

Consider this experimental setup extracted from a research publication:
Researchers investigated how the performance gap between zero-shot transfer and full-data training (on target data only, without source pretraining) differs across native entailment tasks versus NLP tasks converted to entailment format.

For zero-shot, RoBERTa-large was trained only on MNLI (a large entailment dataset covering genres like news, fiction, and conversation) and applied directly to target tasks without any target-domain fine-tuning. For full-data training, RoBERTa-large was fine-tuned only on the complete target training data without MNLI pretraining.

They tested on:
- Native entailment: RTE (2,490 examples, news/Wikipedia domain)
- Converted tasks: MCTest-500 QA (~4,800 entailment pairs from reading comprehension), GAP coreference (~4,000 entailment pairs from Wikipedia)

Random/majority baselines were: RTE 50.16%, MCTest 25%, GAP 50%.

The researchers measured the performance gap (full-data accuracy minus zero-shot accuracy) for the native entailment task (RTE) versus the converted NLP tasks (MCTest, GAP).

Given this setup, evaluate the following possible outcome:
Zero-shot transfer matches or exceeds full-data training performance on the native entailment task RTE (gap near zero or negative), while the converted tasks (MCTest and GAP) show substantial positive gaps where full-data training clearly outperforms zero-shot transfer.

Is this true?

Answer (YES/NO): YES